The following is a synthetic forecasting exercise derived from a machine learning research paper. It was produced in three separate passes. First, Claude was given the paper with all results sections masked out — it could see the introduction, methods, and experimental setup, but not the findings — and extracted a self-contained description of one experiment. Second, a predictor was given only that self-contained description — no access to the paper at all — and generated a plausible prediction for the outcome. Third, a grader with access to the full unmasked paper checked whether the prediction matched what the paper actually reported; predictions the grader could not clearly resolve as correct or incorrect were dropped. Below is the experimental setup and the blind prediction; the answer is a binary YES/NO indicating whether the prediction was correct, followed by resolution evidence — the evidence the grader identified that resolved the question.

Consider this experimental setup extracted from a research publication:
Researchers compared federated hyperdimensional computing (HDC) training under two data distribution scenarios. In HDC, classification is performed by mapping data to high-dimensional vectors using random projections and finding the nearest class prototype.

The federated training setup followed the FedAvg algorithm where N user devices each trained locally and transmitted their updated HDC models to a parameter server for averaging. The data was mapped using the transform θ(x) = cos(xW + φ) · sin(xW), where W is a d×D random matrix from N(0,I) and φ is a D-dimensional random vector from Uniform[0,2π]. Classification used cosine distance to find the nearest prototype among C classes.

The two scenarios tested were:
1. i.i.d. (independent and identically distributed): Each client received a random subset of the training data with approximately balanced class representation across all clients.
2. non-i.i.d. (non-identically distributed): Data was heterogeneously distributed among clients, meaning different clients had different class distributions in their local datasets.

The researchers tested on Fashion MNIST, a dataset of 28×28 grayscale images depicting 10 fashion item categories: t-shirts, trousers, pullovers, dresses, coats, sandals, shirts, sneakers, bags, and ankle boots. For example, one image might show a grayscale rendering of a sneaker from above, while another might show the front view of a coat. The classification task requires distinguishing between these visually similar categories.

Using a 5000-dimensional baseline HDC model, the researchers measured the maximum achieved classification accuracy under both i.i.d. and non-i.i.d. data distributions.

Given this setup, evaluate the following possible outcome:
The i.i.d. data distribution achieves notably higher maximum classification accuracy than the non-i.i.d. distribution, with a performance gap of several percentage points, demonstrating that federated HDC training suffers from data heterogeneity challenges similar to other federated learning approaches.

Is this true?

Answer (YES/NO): YES